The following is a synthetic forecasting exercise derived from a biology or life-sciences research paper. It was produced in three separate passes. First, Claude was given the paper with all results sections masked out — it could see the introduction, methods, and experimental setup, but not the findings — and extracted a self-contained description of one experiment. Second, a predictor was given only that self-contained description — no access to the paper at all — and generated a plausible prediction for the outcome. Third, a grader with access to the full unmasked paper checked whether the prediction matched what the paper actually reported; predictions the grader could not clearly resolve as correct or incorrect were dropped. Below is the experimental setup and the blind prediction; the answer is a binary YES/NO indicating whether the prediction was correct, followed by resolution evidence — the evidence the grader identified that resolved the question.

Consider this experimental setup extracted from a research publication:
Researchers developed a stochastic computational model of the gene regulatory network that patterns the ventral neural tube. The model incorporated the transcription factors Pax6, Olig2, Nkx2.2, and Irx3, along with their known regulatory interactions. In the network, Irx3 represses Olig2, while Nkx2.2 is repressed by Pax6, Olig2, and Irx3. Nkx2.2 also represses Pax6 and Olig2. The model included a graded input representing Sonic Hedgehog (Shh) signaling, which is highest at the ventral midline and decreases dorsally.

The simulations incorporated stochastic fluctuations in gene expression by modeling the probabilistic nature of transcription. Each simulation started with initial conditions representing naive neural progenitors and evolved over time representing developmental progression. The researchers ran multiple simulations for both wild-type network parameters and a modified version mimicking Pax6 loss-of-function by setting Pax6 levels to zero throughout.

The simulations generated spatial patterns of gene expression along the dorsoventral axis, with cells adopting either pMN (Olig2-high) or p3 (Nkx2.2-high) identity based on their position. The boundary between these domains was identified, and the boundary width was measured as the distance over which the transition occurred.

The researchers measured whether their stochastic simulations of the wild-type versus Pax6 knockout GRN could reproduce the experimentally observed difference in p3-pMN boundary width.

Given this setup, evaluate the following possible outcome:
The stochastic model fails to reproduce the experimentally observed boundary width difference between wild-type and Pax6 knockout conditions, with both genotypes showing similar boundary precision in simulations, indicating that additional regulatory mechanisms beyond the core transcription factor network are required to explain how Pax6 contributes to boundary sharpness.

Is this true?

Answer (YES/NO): NO